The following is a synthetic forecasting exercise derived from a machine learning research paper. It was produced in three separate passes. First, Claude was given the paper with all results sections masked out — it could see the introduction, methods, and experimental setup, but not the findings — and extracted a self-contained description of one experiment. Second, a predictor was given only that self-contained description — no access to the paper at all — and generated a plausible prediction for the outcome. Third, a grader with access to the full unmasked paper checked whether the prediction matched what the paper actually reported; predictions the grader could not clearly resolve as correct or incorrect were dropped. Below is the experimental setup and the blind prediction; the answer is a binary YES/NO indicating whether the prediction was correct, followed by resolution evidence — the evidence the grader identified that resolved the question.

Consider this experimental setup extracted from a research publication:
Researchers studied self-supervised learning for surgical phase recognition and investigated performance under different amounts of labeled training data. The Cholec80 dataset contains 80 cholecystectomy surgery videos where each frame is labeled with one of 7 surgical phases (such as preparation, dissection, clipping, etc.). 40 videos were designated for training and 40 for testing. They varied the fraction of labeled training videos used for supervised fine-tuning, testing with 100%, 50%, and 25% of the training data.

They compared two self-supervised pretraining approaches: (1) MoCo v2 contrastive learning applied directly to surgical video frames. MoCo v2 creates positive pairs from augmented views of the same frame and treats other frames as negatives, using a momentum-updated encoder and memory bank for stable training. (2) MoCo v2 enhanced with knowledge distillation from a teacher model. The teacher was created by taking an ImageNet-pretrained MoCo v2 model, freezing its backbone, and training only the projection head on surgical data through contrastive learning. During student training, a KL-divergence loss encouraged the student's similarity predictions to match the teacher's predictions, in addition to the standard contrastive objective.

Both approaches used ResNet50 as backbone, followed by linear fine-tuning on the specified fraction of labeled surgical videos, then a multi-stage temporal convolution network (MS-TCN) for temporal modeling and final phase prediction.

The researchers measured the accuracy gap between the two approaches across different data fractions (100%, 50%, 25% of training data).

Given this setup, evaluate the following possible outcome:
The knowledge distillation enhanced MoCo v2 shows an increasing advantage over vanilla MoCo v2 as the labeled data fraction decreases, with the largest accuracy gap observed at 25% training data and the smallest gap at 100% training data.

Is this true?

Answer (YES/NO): YES